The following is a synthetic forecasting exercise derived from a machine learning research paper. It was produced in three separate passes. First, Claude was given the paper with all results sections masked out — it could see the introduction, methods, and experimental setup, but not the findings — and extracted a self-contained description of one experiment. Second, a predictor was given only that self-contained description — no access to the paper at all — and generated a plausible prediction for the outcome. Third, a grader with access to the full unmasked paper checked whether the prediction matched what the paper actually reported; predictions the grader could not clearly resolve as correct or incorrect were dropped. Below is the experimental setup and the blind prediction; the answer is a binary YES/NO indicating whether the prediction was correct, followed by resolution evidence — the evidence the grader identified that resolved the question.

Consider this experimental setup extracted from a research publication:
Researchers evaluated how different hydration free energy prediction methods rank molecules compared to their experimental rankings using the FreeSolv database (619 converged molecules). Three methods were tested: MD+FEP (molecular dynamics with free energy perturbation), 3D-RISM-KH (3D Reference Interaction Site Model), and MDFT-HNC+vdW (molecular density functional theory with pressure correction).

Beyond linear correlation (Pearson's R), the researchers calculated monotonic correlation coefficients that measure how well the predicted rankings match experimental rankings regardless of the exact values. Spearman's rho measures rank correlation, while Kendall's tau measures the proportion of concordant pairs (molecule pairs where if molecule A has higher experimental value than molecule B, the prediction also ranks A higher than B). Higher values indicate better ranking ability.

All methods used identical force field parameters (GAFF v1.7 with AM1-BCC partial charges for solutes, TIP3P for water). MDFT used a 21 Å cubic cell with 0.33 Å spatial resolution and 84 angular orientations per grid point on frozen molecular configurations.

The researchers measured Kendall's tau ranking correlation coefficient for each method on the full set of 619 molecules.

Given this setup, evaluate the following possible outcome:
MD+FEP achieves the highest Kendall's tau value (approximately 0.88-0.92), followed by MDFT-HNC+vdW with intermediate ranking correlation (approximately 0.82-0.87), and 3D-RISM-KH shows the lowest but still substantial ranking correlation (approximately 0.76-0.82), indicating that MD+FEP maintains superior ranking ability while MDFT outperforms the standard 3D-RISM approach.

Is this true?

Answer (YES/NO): NO